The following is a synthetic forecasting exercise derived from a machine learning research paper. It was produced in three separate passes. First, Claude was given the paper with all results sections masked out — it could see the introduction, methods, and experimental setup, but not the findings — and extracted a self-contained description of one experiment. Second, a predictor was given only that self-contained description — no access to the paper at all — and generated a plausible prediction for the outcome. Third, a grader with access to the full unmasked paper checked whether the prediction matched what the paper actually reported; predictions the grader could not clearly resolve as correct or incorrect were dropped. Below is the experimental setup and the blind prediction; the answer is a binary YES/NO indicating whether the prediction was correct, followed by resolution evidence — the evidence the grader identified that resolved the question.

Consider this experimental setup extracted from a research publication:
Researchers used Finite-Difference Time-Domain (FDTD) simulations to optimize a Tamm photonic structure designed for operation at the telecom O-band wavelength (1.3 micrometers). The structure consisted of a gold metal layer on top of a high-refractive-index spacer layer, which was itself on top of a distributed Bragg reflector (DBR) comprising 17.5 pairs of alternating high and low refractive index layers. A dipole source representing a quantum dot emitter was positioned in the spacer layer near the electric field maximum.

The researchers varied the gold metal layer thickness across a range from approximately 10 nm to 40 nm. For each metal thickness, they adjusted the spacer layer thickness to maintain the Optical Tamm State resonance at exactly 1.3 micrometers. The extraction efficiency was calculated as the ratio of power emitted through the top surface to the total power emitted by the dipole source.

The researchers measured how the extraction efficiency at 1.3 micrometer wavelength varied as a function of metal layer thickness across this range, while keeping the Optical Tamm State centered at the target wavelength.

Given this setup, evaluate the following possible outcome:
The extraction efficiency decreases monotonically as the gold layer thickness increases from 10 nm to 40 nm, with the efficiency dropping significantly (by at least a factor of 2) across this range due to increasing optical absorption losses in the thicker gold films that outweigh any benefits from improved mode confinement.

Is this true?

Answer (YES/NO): NO